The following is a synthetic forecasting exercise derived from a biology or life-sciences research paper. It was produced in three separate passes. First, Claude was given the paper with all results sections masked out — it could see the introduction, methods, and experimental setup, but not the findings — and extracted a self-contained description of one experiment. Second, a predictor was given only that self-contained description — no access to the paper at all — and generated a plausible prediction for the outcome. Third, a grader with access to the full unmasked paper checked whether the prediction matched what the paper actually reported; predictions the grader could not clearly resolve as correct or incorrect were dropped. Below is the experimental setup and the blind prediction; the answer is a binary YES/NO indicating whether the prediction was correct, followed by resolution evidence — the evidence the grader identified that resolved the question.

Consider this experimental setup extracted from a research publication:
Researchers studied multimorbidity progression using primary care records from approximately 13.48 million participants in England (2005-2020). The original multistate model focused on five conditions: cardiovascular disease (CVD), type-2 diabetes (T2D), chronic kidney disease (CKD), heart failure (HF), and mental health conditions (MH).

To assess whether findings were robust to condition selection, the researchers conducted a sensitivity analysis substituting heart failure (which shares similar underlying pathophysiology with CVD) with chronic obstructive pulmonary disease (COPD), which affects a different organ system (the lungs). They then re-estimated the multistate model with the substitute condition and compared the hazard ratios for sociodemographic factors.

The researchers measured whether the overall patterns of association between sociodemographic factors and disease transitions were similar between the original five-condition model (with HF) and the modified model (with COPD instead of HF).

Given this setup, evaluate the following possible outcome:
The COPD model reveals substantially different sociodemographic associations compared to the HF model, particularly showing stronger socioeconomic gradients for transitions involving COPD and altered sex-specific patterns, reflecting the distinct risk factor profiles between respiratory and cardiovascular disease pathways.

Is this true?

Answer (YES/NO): NO